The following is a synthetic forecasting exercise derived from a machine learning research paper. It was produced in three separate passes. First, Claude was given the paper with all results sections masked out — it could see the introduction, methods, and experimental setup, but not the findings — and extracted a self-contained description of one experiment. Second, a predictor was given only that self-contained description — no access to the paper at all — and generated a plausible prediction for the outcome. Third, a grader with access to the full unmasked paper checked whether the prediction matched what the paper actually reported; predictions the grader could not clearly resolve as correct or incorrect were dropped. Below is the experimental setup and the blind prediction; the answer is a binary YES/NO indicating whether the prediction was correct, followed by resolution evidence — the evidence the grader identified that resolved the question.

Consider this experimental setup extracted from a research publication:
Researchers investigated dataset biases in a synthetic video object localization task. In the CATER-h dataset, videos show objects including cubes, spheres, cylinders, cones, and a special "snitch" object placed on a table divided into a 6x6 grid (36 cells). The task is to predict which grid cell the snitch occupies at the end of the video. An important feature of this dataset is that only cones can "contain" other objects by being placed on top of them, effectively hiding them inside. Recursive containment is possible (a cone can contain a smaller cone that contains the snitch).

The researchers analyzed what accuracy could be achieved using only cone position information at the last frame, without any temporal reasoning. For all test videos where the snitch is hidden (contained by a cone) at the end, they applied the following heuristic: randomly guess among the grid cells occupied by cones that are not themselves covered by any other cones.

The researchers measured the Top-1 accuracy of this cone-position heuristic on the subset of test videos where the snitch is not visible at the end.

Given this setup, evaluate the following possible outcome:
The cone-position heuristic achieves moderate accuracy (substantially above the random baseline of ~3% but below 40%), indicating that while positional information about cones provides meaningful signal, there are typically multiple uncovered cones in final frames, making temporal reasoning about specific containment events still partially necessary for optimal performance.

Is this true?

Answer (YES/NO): NO